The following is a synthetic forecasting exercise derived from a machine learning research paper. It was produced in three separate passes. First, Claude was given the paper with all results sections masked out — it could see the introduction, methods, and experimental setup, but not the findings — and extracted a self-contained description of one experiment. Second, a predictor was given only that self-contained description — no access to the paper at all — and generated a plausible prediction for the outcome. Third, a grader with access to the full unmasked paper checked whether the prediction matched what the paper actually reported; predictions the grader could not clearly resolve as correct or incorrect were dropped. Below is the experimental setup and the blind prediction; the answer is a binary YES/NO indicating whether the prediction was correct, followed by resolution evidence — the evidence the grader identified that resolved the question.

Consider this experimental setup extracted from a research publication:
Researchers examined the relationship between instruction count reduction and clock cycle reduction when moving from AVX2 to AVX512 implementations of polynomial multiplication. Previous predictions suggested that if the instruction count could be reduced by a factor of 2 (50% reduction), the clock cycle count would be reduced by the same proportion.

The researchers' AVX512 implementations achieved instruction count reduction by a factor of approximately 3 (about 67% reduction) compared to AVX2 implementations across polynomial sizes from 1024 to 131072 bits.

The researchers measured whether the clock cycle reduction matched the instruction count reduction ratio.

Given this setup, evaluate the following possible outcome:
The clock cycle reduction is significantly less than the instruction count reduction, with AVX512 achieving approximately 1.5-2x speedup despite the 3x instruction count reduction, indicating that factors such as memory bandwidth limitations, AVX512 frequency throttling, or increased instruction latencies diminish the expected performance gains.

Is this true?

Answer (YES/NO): YES